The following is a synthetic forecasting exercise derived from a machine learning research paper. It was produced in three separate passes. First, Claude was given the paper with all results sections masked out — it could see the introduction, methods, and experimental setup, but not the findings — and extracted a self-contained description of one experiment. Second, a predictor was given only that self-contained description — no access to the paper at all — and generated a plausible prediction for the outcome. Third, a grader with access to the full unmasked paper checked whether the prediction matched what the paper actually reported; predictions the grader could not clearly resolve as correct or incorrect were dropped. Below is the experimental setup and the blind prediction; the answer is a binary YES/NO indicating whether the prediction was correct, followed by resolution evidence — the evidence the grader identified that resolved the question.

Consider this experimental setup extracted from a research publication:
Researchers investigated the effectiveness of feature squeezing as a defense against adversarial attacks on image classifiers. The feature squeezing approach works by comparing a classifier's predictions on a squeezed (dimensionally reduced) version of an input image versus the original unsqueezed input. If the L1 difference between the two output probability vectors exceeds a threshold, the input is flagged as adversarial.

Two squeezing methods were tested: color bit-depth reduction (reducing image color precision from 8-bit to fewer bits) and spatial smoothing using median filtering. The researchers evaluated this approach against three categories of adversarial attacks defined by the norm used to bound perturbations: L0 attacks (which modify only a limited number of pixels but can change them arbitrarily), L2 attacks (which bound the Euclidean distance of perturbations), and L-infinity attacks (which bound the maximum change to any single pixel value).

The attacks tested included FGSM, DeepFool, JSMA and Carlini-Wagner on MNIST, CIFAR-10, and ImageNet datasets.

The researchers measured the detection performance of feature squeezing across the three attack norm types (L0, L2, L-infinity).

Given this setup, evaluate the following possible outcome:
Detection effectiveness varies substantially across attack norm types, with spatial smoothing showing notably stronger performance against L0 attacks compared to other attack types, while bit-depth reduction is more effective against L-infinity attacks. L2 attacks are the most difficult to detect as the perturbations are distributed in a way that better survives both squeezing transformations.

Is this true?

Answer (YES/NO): NO